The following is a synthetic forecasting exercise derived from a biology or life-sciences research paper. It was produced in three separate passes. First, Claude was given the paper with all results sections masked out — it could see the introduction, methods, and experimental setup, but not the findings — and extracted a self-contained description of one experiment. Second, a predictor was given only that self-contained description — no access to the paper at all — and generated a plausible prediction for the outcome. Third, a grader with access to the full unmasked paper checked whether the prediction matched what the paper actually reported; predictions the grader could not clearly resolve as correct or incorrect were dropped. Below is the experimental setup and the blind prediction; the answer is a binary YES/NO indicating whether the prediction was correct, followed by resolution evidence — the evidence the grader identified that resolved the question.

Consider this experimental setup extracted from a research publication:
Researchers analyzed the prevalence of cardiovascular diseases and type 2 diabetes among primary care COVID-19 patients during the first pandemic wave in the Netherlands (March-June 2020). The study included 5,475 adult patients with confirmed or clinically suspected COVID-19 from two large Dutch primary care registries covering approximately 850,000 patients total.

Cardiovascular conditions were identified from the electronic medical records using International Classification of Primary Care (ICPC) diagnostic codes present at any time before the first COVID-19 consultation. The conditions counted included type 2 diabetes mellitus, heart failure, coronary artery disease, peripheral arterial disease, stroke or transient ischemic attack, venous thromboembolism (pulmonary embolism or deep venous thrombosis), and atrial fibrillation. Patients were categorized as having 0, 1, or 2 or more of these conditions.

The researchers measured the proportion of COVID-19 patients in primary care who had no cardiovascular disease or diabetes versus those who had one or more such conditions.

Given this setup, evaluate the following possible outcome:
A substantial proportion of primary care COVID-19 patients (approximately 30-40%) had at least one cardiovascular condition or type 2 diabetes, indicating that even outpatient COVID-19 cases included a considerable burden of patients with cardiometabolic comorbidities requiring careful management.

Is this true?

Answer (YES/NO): NO